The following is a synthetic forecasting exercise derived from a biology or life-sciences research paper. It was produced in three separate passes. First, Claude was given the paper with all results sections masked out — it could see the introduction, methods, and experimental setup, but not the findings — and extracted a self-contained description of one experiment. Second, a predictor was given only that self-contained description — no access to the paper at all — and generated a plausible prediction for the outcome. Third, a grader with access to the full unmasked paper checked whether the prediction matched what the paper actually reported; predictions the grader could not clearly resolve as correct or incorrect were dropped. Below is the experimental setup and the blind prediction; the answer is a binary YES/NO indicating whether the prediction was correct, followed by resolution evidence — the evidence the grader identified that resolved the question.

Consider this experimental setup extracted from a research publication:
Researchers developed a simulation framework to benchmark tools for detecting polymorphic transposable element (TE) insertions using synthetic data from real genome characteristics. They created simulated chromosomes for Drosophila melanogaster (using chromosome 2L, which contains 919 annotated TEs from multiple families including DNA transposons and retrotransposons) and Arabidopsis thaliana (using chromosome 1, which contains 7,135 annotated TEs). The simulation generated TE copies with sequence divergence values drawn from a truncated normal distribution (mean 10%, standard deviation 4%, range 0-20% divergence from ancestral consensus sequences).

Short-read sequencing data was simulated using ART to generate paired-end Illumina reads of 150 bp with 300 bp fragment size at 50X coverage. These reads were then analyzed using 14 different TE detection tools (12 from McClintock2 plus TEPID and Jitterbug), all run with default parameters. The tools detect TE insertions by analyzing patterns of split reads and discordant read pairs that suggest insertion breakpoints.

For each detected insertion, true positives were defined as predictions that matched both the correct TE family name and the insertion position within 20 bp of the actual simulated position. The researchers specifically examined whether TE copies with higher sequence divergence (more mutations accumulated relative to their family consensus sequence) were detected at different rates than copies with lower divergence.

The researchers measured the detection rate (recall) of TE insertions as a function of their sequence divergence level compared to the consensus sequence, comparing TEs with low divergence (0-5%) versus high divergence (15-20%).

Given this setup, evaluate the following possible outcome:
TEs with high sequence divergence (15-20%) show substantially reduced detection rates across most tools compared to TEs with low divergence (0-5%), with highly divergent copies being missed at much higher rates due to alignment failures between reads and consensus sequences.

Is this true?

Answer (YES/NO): YES